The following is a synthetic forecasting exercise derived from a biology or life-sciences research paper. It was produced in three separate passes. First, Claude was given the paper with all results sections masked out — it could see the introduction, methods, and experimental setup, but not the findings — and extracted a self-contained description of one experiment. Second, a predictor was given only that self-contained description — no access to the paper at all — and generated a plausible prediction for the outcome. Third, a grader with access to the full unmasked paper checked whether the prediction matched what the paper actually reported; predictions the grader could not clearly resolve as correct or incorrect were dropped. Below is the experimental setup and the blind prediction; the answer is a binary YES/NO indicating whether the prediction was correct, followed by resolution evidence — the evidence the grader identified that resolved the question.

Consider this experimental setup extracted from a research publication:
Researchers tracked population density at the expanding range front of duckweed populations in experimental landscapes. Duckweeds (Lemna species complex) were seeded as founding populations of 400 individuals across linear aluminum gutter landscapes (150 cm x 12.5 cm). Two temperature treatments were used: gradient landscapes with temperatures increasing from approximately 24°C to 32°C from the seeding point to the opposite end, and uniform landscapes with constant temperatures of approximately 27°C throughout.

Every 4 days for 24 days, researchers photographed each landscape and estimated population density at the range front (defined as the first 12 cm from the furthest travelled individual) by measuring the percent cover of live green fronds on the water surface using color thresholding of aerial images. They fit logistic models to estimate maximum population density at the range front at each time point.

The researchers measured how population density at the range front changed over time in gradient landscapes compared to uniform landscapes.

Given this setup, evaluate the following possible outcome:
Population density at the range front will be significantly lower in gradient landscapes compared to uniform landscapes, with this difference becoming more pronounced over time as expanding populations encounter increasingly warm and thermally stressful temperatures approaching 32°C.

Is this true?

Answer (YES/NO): NO